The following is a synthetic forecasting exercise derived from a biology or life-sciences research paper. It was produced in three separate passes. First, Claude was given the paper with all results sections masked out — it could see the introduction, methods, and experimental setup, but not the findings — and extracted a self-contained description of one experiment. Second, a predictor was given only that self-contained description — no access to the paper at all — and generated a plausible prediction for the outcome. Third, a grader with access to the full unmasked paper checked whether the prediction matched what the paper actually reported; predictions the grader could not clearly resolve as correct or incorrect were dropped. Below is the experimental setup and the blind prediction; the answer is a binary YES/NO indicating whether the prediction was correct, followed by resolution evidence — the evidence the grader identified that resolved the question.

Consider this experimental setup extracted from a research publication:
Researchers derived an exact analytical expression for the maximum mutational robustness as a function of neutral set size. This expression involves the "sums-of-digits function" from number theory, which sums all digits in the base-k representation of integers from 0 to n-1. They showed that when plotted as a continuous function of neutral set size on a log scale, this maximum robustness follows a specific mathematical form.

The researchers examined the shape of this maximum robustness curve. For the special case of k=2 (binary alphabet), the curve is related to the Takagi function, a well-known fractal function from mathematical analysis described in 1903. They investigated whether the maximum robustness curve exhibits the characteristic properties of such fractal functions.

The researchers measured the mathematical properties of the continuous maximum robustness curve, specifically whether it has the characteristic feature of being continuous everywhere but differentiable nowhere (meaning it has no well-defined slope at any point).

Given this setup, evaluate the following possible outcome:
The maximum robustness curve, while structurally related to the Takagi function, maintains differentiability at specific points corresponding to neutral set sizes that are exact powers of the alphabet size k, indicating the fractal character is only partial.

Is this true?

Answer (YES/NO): NO